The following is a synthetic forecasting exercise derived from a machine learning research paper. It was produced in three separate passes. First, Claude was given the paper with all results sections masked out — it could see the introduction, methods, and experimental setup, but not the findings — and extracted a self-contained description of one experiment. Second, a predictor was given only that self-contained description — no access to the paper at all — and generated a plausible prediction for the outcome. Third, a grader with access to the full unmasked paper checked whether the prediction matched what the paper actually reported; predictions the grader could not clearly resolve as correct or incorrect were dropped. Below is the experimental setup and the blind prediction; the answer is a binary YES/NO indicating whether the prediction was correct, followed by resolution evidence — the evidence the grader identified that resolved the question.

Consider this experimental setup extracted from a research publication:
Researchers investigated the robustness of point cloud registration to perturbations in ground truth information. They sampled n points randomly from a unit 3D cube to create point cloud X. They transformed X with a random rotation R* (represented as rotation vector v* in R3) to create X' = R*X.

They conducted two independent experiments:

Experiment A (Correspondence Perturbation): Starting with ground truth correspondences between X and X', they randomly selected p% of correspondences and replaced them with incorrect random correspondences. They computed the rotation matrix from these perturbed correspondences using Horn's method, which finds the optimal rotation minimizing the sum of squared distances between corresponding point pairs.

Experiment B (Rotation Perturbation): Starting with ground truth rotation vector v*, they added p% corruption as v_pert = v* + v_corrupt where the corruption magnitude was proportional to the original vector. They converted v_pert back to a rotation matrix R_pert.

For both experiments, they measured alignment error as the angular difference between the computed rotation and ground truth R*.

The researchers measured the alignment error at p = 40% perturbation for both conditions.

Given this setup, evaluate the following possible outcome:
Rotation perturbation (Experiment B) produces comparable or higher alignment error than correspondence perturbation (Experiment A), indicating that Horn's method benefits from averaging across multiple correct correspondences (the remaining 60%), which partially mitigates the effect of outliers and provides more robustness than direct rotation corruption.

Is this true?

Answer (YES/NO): YES